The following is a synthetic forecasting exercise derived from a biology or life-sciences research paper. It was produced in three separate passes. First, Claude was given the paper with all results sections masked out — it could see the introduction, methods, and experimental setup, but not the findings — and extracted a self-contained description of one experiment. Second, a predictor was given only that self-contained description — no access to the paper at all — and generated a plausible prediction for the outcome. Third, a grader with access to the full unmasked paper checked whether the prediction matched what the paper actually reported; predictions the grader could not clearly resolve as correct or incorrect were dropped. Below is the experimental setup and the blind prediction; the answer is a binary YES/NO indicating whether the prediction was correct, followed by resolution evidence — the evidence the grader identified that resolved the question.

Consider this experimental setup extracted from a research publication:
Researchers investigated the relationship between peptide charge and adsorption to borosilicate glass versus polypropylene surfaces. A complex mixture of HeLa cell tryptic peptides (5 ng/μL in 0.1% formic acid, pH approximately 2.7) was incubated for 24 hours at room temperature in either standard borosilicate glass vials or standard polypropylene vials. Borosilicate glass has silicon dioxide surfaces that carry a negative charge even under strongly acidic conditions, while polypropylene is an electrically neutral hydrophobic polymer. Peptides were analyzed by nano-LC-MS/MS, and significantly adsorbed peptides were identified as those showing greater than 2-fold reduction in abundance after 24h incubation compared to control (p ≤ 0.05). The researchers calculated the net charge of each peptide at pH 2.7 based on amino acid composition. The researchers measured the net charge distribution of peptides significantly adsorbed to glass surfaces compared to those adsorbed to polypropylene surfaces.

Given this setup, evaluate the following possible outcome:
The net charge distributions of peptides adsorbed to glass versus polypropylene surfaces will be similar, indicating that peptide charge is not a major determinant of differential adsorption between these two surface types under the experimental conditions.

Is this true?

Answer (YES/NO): NO